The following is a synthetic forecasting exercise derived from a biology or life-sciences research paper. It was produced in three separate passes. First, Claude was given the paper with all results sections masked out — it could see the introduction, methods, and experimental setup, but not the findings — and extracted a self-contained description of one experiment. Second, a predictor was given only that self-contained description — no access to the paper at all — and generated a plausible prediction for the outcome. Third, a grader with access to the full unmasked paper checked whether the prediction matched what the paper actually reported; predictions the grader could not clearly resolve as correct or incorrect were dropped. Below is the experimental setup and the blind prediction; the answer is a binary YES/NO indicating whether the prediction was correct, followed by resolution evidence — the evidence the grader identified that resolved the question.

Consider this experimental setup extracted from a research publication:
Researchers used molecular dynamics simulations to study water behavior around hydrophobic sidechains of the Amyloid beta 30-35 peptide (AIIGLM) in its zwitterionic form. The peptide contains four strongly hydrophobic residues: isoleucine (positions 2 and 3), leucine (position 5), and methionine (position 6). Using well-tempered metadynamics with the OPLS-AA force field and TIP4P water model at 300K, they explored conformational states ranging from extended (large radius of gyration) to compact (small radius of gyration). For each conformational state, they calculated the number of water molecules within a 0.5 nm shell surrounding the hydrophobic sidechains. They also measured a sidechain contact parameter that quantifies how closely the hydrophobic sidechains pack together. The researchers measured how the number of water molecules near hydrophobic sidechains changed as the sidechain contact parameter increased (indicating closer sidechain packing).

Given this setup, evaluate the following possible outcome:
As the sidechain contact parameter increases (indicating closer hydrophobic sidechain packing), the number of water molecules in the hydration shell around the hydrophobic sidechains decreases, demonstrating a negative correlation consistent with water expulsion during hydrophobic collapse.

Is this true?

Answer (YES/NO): YES